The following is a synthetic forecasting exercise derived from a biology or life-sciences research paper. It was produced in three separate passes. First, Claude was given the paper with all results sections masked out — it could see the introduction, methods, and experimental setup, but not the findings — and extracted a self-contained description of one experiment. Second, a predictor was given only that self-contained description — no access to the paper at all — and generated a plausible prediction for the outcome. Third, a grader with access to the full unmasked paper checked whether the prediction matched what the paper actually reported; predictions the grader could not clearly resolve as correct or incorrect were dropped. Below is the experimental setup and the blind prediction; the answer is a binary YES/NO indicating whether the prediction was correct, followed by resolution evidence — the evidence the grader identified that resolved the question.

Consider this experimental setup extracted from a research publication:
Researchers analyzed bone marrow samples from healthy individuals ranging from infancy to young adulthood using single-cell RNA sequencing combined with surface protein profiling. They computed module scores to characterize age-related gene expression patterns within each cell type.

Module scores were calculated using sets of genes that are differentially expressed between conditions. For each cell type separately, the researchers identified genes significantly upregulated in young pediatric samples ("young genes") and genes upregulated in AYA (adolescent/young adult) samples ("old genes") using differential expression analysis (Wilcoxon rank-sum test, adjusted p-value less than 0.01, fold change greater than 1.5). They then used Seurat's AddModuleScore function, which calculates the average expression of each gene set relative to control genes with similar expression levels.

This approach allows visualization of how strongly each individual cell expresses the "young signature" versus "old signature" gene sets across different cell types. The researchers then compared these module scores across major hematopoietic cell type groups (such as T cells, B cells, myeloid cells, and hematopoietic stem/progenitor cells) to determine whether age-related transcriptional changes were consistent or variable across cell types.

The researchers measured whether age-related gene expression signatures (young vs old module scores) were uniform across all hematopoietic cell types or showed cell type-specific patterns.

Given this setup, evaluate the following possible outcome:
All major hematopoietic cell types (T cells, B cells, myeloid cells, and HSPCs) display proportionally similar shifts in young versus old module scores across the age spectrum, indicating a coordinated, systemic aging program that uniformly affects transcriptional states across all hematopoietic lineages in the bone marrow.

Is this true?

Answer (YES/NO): NO